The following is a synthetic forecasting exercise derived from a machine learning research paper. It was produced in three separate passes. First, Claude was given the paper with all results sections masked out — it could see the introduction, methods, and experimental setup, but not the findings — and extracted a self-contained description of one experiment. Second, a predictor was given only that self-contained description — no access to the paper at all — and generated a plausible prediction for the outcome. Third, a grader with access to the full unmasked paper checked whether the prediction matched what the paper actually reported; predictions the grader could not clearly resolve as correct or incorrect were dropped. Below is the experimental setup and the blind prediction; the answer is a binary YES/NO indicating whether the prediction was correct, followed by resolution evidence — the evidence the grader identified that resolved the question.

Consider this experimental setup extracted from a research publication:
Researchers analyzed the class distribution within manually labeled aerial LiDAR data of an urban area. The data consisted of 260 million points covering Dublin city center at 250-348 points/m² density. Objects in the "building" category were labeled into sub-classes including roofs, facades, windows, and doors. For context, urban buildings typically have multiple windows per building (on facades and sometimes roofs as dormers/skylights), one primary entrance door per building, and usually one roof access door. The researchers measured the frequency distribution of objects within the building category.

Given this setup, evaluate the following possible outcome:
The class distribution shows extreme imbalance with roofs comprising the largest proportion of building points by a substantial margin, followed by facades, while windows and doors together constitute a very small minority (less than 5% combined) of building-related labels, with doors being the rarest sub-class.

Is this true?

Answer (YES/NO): NO